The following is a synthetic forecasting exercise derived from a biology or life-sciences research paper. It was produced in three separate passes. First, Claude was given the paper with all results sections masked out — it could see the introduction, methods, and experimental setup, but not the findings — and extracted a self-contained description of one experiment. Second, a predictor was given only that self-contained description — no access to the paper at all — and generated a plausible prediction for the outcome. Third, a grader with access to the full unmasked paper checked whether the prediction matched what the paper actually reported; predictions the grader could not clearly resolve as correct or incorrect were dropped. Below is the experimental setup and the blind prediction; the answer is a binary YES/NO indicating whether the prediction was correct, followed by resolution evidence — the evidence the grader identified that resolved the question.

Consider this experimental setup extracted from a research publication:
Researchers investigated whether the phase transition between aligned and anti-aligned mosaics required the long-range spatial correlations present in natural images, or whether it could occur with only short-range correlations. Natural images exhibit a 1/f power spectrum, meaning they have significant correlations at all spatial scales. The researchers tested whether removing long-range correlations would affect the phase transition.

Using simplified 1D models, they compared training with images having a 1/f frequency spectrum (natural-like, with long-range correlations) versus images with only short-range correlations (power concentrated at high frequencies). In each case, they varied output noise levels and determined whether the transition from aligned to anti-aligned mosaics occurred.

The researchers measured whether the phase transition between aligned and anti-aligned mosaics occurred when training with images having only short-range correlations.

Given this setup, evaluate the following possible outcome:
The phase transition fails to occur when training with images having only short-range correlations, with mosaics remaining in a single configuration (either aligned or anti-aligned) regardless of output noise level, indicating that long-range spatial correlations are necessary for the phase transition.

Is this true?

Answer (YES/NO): NO